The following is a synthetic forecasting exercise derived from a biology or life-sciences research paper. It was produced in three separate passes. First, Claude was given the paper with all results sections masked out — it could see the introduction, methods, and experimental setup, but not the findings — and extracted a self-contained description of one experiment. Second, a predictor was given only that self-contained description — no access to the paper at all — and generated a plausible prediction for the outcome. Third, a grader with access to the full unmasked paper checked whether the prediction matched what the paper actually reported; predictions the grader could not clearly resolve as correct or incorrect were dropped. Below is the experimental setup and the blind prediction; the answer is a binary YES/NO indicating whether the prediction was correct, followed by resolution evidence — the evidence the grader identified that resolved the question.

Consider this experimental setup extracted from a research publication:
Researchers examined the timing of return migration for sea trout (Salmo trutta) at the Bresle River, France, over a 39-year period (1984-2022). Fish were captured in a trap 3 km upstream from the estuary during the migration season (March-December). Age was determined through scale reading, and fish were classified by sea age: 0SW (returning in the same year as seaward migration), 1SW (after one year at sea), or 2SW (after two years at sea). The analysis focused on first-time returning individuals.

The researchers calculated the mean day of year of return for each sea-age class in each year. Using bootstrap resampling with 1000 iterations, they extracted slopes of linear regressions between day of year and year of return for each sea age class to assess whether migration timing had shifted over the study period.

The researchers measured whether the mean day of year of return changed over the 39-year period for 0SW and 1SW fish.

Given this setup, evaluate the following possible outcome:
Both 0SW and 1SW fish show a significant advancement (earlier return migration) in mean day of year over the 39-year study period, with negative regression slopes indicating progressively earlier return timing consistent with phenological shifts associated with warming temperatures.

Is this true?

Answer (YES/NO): YES